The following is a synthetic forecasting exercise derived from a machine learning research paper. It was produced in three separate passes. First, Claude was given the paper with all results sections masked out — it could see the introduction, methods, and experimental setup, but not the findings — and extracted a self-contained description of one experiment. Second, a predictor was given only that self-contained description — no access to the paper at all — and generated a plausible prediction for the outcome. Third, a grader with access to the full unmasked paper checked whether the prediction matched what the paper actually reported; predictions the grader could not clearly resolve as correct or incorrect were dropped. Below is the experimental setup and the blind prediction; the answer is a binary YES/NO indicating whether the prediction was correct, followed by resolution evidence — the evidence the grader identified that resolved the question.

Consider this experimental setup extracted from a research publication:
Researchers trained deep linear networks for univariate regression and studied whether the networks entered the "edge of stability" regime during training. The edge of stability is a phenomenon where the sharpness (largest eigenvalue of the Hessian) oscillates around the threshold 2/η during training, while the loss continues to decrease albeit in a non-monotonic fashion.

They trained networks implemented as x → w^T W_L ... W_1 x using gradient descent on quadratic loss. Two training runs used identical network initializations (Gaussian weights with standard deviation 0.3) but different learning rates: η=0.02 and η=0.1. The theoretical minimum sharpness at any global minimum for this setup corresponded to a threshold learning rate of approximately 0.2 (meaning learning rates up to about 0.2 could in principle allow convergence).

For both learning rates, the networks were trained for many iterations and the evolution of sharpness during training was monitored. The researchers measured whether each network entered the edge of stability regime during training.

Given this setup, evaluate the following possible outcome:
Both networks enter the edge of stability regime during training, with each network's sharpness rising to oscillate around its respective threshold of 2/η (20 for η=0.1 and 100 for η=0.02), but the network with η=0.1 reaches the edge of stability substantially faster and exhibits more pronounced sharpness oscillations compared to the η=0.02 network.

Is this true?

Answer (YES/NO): NO